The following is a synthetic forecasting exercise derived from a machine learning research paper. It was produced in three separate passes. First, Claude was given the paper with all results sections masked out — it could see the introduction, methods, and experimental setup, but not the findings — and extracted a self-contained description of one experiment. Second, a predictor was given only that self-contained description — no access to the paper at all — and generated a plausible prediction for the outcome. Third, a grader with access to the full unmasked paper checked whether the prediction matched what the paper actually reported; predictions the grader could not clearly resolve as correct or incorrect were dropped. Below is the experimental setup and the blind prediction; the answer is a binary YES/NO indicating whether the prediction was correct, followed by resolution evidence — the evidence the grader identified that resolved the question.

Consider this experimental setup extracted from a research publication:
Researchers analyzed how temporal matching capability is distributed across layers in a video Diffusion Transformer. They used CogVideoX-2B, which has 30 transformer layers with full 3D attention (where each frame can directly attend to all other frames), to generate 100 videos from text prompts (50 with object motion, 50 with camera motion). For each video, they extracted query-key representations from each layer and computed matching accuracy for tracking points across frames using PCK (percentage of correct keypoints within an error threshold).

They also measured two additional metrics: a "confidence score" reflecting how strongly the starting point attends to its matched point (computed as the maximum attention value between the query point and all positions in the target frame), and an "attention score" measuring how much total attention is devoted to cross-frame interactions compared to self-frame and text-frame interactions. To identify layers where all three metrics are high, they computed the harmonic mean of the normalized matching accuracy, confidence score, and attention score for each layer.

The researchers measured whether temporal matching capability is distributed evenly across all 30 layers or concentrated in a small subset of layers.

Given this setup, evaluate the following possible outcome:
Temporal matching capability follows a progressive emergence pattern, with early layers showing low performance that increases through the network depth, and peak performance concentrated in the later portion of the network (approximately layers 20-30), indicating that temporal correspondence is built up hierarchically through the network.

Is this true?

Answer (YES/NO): NO